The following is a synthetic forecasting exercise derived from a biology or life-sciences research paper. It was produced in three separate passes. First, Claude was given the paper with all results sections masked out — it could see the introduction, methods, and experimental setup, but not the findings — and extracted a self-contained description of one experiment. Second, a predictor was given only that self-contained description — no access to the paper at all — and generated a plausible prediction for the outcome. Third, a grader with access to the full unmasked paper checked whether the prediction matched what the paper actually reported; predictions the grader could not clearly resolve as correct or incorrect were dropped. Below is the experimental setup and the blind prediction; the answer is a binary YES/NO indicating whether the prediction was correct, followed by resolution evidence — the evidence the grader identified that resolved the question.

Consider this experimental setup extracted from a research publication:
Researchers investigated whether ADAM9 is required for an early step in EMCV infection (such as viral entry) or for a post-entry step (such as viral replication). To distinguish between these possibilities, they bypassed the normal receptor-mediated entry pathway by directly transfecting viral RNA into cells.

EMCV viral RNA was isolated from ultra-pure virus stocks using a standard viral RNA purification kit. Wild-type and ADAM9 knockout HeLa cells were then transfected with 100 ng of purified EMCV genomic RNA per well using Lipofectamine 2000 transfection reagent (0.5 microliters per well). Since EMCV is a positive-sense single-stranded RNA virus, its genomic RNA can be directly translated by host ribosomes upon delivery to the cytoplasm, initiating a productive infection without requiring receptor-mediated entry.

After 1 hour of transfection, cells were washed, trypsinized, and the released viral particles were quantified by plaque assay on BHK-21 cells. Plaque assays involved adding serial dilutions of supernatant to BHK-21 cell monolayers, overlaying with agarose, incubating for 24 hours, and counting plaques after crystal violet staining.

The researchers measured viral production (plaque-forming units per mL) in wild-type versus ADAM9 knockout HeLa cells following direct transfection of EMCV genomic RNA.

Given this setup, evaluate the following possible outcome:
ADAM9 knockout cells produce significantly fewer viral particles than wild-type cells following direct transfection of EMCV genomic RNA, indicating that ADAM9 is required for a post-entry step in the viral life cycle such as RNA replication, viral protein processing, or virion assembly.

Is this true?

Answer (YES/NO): NO